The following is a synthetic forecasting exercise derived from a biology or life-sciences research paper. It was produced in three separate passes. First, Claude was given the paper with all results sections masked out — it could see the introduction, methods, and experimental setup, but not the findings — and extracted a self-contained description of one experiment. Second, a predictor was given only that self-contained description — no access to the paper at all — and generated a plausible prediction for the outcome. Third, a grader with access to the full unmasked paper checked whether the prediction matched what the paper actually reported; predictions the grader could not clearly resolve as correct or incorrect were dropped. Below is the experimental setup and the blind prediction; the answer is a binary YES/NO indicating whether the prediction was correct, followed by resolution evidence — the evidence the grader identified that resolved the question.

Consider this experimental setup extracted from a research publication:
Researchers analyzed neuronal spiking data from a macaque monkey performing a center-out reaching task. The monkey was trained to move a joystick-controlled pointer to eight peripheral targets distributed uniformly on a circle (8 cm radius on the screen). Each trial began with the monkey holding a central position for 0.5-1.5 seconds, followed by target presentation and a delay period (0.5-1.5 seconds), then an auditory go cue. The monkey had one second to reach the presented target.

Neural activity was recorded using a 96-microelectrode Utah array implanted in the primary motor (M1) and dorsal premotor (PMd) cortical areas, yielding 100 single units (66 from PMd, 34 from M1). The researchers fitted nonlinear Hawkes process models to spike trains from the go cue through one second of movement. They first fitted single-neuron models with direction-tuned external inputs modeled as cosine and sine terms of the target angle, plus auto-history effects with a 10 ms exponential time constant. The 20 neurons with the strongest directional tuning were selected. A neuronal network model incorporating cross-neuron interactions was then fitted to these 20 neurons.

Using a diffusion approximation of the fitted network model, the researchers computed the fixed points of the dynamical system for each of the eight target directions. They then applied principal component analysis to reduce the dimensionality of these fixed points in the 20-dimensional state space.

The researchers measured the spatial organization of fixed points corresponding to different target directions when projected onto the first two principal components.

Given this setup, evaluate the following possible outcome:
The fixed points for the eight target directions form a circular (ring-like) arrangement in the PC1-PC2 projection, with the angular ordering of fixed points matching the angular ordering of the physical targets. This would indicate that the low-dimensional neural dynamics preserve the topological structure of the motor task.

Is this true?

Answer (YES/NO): YES